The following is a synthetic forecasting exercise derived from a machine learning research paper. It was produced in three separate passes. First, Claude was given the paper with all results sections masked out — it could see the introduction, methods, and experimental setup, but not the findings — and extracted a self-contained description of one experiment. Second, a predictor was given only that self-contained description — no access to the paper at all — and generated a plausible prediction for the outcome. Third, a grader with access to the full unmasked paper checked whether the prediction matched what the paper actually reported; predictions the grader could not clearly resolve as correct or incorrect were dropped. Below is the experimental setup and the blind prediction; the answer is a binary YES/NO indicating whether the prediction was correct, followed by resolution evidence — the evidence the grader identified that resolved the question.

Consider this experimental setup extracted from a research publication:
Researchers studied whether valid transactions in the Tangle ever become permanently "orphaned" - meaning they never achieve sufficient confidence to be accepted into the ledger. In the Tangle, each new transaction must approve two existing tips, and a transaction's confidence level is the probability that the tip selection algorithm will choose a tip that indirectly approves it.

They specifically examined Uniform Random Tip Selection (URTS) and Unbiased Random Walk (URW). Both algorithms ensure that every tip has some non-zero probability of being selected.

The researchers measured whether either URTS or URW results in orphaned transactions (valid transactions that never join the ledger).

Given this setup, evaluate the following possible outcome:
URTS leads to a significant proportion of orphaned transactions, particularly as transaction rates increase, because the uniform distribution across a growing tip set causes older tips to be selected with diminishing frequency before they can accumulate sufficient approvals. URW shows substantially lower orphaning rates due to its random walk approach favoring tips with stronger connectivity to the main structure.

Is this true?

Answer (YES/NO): NO